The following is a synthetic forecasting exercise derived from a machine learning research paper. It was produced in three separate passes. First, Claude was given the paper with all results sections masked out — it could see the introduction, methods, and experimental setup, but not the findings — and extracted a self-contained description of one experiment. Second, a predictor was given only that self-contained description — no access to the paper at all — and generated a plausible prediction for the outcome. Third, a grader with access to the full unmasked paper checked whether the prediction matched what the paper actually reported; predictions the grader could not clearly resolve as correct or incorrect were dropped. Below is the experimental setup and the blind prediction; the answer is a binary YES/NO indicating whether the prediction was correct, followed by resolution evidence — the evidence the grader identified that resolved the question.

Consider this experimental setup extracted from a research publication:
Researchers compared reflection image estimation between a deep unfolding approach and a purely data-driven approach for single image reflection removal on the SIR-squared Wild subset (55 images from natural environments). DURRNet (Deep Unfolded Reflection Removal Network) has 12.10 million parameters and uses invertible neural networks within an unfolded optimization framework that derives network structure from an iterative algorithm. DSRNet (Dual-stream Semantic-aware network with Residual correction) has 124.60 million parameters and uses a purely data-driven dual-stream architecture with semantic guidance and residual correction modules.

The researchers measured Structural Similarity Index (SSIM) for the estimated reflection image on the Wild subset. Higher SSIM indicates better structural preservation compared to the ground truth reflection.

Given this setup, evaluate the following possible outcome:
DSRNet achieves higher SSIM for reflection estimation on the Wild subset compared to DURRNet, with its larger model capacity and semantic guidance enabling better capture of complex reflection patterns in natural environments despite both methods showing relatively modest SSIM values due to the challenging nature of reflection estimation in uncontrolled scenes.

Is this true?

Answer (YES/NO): NO